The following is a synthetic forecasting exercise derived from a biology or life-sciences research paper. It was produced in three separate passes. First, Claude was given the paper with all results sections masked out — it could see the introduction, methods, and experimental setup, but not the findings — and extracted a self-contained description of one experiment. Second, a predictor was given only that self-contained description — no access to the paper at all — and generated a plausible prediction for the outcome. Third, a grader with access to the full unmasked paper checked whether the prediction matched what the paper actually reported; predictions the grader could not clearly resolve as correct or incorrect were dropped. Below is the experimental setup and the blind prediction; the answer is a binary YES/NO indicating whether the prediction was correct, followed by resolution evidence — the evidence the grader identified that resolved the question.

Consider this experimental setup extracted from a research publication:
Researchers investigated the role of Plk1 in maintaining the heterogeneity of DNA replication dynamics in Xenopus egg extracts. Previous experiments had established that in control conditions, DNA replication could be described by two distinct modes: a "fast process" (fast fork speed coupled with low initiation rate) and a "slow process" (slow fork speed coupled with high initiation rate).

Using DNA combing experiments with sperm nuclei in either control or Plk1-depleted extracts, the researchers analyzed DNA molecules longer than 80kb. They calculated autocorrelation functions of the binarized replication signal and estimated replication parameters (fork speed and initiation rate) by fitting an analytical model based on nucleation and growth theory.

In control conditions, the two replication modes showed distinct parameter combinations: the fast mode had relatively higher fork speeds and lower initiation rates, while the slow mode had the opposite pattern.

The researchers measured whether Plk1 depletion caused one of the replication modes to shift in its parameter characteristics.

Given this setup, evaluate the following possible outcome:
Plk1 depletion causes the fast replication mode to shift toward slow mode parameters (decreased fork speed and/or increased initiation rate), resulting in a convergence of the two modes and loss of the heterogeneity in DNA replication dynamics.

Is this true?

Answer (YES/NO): NO